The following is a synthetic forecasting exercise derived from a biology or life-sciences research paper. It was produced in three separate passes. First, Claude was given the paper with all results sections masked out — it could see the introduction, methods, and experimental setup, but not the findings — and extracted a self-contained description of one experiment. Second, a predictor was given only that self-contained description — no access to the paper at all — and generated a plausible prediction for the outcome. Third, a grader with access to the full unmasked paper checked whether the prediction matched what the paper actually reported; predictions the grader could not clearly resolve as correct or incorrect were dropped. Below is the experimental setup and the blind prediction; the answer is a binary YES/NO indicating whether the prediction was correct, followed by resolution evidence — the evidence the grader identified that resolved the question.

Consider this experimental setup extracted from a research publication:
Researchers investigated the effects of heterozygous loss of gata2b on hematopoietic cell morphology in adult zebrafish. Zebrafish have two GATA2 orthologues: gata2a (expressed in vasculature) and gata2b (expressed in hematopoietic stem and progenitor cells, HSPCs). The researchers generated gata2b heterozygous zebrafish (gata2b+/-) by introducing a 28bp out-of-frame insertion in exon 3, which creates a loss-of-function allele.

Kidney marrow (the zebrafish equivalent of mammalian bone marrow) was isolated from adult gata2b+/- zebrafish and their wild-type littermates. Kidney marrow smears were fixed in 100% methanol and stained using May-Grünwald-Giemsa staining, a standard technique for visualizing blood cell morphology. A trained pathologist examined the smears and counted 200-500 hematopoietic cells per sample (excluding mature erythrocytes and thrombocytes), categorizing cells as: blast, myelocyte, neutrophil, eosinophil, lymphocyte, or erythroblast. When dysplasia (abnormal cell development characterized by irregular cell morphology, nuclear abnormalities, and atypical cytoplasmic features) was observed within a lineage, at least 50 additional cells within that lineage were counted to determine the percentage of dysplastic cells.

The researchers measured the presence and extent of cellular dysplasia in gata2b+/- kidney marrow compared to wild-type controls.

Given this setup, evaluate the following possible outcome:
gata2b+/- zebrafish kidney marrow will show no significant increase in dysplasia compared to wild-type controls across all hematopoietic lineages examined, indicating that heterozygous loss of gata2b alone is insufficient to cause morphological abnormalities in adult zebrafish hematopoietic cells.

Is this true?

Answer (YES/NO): NO